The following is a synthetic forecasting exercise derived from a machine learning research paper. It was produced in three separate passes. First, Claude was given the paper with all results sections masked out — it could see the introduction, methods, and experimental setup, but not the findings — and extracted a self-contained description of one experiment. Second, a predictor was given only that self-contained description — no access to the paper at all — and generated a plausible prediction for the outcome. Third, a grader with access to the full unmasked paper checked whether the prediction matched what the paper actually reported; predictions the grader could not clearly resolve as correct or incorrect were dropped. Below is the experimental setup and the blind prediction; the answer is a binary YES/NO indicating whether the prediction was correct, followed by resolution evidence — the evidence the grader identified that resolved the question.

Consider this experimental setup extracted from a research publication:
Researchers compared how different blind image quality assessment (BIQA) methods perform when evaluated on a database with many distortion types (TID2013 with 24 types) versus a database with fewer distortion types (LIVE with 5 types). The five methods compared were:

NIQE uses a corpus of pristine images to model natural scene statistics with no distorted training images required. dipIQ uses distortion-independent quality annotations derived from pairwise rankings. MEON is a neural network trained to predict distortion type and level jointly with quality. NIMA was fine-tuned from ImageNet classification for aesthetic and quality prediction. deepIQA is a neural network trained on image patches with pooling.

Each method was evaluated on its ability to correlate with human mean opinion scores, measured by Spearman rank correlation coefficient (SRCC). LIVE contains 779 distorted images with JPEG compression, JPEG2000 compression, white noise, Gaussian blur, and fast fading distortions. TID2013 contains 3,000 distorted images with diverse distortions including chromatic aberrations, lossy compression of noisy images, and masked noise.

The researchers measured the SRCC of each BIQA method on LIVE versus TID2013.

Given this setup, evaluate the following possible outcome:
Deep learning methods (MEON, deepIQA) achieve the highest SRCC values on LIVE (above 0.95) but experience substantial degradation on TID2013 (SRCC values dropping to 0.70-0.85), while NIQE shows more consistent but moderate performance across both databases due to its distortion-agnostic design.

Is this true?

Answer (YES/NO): NO